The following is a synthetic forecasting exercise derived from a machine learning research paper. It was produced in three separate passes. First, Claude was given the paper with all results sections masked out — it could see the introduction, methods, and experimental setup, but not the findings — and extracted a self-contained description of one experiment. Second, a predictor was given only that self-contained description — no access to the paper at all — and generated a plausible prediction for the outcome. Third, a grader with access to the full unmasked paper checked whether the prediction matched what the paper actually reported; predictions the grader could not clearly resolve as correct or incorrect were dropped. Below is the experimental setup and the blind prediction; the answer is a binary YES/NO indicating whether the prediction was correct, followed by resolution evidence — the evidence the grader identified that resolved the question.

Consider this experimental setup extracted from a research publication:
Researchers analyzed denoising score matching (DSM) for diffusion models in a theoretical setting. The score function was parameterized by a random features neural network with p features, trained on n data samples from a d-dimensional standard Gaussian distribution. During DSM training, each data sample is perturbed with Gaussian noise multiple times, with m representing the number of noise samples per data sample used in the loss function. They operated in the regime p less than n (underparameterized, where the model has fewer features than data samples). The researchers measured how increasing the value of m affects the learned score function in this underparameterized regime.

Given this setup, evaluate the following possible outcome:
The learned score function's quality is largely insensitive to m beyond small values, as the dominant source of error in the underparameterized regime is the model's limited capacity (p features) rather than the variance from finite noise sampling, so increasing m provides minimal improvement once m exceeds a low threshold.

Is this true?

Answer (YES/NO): NO